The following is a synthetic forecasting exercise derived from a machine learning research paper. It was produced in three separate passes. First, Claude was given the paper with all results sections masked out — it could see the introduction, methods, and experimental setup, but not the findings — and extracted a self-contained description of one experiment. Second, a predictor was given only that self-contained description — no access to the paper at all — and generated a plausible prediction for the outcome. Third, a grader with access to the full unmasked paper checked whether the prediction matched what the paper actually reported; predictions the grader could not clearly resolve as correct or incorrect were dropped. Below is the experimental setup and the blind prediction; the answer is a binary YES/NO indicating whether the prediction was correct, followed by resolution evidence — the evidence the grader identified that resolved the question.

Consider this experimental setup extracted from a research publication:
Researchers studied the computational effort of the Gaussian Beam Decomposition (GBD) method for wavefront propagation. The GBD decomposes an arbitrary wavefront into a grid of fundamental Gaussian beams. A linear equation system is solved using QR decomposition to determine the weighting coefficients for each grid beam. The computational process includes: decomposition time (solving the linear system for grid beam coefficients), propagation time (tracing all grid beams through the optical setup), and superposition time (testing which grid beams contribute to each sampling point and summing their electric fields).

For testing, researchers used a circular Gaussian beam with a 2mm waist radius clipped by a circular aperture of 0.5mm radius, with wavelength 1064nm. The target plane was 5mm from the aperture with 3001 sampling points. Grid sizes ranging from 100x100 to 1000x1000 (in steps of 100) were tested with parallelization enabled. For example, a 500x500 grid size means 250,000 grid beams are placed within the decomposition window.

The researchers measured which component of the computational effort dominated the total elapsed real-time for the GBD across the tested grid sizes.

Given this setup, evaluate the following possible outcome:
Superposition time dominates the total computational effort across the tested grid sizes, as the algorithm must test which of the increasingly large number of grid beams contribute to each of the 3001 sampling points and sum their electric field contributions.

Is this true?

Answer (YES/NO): YES